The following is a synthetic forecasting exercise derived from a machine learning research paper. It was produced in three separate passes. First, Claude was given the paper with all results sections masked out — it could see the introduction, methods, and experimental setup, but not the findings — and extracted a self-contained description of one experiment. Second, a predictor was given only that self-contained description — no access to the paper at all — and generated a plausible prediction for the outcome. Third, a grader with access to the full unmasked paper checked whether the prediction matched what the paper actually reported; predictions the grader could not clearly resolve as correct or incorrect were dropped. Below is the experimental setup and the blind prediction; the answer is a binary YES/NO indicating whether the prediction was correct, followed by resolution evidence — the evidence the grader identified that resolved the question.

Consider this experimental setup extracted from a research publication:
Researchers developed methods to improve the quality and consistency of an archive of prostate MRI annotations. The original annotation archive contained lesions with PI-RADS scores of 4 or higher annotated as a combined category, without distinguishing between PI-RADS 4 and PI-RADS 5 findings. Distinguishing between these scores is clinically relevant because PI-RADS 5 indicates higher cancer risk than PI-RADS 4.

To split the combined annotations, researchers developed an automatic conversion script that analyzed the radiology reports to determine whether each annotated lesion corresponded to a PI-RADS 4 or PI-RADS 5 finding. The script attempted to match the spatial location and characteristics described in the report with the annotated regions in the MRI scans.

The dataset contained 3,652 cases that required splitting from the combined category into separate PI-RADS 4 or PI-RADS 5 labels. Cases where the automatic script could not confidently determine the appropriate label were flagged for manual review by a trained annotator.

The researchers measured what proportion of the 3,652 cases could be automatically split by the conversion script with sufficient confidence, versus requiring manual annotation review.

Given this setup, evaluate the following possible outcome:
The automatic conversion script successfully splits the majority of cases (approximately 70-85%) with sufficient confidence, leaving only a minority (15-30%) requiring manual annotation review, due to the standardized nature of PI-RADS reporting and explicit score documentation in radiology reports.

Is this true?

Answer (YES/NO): NO